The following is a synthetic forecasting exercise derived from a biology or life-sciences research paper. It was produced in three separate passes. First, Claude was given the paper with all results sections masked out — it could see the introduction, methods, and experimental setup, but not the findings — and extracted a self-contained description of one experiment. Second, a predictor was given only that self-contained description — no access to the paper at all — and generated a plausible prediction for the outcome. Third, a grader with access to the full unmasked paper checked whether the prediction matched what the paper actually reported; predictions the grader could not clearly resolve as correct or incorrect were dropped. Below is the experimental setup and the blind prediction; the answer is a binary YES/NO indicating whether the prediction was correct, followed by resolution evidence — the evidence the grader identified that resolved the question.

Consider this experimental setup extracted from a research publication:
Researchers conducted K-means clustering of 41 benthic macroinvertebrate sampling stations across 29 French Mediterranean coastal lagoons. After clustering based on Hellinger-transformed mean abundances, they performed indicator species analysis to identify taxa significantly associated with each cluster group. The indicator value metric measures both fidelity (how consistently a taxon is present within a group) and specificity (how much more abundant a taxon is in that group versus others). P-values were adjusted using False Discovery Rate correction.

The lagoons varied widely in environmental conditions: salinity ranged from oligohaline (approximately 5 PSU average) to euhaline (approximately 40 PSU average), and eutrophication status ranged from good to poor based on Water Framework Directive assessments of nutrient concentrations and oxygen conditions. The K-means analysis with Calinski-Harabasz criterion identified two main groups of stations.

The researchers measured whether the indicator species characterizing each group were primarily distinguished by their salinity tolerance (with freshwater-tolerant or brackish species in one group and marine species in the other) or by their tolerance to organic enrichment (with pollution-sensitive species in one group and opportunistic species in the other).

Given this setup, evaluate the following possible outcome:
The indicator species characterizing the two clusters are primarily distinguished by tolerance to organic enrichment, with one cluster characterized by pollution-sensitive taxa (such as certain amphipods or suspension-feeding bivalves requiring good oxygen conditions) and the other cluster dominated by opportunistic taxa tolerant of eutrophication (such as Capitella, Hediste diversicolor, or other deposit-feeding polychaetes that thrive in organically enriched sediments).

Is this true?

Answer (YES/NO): NO